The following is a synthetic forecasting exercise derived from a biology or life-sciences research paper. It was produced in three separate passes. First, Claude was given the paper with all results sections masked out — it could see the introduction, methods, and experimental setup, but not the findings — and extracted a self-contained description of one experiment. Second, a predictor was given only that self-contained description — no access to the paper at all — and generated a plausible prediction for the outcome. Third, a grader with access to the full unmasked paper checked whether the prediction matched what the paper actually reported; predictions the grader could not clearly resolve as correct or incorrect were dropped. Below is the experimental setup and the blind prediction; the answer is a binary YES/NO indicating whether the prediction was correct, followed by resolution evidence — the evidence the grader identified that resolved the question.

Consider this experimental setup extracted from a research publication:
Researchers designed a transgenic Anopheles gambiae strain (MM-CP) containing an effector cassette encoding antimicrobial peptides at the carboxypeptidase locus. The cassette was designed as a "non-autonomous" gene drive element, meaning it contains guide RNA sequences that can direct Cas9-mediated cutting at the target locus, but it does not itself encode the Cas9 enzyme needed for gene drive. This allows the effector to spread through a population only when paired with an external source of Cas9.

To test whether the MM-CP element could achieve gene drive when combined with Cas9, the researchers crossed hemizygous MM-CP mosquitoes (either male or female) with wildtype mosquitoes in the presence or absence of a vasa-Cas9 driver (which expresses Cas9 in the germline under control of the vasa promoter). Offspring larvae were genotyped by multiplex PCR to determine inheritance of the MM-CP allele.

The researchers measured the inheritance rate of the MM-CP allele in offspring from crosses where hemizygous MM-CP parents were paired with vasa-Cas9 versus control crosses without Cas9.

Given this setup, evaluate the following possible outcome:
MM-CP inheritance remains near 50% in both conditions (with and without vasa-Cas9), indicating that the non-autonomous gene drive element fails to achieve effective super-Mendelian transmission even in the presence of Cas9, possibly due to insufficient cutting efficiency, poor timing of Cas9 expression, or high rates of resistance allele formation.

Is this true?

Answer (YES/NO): NO